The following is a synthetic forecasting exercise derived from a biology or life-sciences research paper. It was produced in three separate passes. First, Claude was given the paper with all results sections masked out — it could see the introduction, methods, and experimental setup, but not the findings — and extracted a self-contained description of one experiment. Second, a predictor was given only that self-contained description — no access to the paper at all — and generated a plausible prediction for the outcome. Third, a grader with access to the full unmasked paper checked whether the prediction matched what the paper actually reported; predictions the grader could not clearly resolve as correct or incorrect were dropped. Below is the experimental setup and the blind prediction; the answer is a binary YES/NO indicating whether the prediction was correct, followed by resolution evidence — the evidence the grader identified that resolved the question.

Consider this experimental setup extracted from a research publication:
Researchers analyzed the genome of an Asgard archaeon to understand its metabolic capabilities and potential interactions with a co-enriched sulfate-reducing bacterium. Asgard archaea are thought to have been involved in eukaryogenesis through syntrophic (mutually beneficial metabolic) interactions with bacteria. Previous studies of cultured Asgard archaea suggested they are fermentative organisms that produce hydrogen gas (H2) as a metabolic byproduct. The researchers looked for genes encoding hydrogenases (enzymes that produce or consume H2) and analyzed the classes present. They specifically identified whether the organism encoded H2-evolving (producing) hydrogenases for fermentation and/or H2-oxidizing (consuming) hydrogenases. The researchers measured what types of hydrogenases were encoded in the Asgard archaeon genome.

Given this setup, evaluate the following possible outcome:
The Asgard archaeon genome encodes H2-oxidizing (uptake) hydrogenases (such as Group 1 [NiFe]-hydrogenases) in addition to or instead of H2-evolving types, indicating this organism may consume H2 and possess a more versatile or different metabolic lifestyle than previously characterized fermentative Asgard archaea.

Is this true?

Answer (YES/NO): YES